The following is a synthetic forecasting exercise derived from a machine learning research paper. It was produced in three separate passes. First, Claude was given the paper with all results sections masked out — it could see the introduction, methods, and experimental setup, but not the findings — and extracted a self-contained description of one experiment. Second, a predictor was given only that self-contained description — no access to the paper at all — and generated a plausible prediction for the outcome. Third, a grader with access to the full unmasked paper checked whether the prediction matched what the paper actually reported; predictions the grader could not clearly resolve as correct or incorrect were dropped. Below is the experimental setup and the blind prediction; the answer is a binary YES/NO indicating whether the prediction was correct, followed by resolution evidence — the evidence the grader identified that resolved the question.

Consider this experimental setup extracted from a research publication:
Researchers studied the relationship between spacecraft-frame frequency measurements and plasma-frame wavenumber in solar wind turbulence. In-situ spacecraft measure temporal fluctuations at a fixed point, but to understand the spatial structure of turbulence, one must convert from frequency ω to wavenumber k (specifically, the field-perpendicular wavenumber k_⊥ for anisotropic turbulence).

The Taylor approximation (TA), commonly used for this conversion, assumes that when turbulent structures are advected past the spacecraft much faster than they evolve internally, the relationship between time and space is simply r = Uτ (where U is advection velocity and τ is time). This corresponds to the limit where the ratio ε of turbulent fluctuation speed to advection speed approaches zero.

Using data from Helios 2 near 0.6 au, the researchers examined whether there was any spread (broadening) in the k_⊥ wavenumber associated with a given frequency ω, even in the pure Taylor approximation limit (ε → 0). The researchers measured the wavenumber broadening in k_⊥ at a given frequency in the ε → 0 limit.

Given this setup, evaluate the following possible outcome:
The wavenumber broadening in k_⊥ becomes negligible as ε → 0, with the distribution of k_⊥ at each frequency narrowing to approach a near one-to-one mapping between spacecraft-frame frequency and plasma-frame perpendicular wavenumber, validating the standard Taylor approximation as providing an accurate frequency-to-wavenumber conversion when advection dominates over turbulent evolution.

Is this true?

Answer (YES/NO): NO